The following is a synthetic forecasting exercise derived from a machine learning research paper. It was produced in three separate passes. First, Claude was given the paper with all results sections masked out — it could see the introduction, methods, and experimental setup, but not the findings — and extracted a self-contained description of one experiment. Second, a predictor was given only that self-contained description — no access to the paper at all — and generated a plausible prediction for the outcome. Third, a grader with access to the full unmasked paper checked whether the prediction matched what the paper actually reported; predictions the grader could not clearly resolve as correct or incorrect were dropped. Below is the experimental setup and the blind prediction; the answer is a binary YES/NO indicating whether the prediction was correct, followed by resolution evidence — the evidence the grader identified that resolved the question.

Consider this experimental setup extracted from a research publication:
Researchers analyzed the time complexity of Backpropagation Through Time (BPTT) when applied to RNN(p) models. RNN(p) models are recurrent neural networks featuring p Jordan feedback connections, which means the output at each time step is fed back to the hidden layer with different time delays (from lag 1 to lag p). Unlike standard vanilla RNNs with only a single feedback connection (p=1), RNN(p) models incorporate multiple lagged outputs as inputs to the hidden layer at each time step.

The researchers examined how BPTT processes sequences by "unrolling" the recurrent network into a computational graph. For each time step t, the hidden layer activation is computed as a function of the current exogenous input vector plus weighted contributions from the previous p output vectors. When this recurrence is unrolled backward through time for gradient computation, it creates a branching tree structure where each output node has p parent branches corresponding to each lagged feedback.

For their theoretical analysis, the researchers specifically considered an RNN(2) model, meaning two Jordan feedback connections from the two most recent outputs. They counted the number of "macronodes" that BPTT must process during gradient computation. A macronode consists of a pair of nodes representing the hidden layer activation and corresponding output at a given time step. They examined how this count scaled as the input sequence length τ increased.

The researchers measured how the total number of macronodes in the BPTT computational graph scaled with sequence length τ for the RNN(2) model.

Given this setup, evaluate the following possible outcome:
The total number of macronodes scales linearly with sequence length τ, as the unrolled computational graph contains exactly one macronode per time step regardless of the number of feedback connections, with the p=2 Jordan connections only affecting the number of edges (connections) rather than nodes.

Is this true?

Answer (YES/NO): NO